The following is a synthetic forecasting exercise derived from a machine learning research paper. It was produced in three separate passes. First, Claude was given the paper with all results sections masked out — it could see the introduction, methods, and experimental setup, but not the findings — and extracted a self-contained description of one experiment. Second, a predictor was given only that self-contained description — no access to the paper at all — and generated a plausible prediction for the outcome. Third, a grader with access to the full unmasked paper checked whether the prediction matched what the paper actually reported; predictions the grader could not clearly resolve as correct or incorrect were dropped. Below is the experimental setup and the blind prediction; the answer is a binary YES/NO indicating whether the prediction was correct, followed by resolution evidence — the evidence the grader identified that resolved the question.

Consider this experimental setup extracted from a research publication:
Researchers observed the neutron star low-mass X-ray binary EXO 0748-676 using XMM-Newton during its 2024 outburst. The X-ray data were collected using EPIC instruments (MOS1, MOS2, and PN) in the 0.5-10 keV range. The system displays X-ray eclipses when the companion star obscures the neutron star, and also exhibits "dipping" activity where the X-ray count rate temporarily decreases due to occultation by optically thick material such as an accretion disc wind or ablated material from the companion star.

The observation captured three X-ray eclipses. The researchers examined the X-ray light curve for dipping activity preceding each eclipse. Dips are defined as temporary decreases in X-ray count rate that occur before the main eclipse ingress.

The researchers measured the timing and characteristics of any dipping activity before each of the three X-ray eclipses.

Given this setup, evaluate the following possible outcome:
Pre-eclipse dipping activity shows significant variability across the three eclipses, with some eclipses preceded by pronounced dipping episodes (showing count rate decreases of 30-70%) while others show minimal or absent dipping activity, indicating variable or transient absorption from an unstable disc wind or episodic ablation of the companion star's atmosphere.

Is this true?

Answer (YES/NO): NO